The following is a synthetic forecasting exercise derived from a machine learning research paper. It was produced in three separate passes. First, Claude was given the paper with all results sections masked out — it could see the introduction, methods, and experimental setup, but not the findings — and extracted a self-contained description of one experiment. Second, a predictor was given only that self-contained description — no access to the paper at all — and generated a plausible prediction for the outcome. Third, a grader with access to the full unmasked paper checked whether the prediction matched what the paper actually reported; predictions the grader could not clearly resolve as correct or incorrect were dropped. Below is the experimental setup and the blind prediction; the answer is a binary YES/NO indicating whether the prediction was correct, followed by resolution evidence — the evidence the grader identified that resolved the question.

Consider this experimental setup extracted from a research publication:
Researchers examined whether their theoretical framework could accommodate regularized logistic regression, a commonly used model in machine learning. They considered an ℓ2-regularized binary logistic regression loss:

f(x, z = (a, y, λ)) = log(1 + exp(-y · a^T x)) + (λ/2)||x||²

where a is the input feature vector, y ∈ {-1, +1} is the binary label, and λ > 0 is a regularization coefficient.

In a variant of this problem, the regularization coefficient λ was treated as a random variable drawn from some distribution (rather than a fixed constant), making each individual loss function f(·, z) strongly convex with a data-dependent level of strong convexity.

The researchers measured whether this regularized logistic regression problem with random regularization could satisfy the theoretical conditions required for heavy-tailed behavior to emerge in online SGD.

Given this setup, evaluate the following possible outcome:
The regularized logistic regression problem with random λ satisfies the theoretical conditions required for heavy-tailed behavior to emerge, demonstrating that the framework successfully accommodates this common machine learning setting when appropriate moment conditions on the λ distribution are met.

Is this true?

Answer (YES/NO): YES